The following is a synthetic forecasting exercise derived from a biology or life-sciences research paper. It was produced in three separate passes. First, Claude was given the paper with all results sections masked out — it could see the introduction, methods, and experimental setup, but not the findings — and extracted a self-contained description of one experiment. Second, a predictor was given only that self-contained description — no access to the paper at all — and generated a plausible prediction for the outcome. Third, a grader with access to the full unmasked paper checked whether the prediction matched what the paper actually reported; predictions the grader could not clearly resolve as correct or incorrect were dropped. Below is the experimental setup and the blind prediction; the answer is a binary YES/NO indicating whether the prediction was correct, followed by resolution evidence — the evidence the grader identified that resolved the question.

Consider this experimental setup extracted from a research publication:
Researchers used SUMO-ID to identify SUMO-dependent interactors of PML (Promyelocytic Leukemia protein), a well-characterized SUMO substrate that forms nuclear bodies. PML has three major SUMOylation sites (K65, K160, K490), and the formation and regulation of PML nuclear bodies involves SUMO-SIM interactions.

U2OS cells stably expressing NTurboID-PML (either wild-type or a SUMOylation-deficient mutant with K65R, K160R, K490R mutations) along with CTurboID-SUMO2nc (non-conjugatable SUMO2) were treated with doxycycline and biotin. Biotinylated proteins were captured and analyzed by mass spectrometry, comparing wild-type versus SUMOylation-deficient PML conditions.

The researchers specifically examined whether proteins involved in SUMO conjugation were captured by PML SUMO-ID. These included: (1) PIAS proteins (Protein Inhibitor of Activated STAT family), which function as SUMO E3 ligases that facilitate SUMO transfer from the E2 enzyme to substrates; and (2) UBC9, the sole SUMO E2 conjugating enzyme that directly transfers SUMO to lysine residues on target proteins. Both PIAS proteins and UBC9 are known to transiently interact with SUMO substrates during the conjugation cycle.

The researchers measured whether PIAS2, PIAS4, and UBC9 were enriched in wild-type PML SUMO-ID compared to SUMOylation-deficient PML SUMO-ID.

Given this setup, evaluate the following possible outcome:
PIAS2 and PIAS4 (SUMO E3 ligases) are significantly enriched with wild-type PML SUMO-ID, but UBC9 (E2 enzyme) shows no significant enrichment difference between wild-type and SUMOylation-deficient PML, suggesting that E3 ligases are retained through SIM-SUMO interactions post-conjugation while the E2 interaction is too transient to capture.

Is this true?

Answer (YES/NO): NO